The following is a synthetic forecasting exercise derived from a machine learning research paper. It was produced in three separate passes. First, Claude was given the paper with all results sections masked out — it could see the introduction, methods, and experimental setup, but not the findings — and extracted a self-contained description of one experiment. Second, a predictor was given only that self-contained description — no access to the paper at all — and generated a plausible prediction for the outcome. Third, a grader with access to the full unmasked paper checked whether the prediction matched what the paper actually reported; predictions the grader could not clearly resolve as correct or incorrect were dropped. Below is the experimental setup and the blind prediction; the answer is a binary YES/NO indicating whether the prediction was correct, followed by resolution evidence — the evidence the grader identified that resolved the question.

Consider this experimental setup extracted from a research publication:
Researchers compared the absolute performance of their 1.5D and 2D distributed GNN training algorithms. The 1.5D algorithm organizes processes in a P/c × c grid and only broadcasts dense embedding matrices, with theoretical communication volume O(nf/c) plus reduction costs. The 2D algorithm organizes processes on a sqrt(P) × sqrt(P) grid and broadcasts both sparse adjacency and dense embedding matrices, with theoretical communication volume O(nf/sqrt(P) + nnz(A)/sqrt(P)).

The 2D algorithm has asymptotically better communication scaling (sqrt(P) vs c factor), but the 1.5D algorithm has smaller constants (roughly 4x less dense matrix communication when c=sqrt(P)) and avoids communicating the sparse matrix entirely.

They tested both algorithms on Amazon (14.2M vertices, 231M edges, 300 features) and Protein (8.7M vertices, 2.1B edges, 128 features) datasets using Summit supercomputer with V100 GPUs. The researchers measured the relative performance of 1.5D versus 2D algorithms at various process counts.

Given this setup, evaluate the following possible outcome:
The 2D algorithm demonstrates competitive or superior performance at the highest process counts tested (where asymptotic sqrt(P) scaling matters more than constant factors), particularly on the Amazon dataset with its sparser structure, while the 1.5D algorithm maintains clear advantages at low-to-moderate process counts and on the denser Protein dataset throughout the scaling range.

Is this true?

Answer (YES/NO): NO